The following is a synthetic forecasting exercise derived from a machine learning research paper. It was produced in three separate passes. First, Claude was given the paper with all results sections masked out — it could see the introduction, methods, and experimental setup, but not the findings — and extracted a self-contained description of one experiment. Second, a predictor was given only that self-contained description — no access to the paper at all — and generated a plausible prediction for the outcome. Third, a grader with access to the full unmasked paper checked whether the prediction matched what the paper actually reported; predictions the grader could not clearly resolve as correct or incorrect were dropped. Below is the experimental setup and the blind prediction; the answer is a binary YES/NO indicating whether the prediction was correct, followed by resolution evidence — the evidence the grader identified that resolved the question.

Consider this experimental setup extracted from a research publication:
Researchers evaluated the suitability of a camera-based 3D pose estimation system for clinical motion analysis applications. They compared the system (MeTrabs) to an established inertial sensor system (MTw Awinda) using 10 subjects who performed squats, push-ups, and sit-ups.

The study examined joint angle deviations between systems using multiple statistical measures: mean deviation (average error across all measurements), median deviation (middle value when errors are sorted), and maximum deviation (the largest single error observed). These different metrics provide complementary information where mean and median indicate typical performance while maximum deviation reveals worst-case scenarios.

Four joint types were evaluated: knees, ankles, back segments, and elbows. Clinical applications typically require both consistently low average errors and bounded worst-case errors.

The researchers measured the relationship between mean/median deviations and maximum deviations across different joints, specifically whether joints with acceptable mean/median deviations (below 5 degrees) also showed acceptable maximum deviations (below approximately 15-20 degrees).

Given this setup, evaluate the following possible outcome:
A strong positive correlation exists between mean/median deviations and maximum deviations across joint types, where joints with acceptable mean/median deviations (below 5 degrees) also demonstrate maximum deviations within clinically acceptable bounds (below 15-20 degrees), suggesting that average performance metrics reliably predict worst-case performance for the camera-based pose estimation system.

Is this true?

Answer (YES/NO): NO